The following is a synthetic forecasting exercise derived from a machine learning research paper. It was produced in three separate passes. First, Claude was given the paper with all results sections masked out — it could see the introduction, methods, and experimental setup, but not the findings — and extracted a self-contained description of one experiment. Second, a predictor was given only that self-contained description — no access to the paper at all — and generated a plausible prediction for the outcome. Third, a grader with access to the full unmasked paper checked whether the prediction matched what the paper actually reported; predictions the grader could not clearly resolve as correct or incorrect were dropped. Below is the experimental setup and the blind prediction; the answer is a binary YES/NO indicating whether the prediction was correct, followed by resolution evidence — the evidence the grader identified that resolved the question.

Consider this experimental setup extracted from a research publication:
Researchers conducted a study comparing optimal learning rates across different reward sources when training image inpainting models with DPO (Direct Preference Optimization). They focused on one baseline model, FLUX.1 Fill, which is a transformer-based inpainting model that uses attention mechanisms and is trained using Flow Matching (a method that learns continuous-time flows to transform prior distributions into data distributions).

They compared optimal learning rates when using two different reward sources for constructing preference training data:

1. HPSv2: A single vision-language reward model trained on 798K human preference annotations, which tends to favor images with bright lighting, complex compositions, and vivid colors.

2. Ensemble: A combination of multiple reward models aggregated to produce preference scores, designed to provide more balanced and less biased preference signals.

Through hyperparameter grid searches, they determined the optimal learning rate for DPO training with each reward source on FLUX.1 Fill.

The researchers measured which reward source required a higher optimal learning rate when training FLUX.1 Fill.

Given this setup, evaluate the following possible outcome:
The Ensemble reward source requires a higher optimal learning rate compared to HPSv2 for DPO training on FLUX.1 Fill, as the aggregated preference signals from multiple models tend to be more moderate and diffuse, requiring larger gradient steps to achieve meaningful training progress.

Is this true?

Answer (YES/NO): YES